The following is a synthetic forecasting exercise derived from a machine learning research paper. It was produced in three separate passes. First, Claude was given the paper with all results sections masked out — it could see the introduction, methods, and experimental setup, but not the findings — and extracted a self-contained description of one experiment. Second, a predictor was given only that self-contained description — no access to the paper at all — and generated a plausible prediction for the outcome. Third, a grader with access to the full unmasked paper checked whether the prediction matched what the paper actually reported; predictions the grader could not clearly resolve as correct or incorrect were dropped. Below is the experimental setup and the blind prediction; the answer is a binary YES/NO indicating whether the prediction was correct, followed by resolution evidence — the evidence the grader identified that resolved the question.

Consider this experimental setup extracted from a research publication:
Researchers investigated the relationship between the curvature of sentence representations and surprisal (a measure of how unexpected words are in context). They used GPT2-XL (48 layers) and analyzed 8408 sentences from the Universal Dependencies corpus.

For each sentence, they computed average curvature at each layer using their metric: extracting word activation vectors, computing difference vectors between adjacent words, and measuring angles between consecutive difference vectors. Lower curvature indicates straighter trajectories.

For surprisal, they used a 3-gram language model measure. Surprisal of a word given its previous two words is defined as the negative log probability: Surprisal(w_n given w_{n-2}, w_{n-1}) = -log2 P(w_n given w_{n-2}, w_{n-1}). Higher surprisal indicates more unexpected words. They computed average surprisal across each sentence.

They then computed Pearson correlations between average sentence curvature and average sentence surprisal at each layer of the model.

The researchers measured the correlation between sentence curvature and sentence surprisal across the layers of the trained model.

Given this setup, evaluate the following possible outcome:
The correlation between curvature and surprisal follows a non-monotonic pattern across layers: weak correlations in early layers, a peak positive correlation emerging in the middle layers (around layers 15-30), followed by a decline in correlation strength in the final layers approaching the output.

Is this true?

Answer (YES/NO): YES